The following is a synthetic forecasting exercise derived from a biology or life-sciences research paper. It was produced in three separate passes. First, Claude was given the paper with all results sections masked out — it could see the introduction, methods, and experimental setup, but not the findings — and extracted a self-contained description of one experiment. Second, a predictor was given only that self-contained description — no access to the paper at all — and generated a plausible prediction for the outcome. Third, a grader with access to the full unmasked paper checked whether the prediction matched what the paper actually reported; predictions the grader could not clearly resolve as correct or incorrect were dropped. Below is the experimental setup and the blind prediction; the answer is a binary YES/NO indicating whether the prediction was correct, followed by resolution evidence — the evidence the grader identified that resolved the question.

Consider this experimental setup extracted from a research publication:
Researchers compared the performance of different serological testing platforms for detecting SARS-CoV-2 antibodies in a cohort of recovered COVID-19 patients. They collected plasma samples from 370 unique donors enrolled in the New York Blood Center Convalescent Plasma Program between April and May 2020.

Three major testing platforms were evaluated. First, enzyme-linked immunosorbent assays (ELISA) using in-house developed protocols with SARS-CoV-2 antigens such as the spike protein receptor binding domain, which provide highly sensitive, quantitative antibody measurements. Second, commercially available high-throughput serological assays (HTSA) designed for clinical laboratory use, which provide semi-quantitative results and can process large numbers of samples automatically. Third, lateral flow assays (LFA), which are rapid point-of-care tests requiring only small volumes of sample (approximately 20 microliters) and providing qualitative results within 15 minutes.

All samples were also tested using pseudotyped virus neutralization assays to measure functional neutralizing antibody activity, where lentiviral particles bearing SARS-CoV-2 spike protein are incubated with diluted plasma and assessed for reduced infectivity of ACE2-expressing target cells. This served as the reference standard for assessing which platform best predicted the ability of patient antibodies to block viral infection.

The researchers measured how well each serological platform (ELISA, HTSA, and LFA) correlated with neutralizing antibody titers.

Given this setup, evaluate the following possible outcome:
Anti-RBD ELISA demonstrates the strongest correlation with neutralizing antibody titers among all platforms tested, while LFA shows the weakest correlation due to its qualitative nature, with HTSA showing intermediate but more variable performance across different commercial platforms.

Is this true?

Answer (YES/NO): NO